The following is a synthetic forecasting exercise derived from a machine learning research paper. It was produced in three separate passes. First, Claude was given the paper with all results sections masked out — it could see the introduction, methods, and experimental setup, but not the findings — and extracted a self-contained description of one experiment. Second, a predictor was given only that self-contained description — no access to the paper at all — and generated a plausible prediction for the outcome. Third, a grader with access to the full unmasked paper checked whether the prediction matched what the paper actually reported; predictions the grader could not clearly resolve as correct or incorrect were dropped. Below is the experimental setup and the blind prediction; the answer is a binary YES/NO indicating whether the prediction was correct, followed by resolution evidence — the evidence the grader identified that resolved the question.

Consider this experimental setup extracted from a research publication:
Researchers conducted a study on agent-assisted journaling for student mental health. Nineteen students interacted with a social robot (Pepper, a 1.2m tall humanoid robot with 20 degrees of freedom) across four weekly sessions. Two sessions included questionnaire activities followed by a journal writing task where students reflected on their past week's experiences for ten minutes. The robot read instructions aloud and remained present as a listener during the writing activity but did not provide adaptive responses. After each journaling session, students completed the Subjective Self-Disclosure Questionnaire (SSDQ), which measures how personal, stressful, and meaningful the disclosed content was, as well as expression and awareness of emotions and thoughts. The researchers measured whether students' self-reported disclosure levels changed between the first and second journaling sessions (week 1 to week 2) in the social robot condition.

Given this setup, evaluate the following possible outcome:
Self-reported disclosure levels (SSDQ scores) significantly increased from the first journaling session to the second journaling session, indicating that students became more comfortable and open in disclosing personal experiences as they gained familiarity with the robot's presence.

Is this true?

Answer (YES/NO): NO